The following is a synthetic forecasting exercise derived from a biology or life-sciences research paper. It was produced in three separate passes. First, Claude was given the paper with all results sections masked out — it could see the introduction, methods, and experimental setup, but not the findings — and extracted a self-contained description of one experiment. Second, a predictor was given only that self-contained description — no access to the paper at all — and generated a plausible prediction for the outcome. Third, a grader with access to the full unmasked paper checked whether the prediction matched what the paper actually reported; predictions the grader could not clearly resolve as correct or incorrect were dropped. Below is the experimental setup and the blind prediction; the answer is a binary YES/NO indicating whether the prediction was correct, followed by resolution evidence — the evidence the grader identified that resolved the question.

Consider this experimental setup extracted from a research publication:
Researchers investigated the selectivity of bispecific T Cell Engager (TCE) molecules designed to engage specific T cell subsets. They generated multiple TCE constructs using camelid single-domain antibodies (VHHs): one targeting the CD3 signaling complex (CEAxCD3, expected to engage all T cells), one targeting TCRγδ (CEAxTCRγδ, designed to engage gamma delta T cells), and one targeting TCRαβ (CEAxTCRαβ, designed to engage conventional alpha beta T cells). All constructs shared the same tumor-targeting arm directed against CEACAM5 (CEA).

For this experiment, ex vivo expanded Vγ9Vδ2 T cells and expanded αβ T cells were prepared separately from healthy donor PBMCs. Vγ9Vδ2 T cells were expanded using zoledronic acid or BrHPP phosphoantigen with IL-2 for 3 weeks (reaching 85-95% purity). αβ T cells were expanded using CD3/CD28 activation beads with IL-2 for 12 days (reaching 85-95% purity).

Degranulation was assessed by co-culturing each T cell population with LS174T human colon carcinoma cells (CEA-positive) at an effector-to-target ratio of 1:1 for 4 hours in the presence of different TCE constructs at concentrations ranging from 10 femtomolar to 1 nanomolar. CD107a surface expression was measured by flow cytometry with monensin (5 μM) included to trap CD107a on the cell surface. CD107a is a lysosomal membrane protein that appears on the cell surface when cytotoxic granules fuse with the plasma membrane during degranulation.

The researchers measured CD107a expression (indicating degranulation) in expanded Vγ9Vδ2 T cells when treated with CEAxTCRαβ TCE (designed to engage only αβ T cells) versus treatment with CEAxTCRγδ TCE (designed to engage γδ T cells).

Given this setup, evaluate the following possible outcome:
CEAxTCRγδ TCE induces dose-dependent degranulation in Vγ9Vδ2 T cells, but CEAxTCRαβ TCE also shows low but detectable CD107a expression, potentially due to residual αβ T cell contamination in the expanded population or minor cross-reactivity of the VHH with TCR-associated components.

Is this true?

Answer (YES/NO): NO